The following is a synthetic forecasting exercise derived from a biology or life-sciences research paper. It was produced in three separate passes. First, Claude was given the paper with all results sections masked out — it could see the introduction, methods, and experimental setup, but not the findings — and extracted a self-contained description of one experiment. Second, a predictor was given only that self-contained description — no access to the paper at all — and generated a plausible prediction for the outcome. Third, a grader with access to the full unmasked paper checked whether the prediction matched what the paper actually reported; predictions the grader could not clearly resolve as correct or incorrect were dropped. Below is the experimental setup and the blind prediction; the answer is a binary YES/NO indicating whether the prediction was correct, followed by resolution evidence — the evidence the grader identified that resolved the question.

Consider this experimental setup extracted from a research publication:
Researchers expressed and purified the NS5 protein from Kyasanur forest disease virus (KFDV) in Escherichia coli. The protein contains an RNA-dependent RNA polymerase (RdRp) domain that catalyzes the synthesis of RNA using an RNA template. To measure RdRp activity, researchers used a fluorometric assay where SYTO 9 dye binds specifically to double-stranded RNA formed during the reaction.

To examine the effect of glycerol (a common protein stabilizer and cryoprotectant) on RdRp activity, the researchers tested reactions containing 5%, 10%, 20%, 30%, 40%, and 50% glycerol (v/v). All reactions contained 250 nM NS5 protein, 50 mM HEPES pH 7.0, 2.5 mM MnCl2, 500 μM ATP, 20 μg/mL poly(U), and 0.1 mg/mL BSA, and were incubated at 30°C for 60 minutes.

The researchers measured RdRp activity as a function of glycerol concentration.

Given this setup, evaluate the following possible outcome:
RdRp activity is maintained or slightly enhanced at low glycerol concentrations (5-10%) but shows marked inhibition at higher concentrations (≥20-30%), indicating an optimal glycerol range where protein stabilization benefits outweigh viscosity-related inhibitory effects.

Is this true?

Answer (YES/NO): YES